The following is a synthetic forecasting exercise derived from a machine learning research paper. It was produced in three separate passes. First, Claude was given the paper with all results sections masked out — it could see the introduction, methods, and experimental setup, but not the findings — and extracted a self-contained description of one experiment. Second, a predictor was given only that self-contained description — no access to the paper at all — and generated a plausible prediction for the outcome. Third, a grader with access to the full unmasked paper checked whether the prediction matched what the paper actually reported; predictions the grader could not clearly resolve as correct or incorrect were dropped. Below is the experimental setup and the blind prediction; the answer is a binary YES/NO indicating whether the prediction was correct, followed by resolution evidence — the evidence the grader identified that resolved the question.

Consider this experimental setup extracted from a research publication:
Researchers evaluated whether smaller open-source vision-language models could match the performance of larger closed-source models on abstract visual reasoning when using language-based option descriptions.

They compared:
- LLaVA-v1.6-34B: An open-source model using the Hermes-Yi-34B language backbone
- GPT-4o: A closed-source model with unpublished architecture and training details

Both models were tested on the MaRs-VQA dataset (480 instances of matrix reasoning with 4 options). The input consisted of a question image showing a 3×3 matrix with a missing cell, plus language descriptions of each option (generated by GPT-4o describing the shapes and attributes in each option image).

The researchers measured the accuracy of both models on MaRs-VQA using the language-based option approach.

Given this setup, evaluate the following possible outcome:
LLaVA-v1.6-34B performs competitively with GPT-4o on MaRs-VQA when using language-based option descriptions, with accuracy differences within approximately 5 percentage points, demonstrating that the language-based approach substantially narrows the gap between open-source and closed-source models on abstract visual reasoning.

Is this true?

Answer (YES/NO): YES